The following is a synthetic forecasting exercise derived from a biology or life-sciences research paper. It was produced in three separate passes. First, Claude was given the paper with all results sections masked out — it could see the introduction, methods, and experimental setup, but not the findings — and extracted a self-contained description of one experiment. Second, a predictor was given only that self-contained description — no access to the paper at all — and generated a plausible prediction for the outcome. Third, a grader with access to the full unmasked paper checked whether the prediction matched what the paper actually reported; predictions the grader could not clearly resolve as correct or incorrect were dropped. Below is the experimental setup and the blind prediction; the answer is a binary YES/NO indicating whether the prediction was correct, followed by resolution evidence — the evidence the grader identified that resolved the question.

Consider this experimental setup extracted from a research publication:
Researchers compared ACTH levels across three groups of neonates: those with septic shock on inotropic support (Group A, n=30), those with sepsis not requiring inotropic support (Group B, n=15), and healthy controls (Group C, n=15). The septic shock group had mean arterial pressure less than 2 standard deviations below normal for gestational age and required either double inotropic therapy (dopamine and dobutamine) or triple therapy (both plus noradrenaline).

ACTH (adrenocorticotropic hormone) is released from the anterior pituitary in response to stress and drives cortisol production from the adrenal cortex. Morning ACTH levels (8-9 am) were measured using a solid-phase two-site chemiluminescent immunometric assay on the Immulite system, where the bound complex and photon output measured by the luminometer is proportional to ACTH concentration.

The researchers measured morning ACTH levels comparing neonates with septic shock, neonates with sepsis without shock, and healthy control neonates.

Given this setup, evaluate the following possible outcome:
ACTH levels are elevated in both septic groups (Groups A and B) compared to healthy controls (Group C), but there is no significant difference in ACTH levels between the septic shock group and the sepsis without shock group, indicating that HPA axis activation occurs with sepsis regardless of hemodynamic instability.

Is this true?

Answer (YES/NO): NO